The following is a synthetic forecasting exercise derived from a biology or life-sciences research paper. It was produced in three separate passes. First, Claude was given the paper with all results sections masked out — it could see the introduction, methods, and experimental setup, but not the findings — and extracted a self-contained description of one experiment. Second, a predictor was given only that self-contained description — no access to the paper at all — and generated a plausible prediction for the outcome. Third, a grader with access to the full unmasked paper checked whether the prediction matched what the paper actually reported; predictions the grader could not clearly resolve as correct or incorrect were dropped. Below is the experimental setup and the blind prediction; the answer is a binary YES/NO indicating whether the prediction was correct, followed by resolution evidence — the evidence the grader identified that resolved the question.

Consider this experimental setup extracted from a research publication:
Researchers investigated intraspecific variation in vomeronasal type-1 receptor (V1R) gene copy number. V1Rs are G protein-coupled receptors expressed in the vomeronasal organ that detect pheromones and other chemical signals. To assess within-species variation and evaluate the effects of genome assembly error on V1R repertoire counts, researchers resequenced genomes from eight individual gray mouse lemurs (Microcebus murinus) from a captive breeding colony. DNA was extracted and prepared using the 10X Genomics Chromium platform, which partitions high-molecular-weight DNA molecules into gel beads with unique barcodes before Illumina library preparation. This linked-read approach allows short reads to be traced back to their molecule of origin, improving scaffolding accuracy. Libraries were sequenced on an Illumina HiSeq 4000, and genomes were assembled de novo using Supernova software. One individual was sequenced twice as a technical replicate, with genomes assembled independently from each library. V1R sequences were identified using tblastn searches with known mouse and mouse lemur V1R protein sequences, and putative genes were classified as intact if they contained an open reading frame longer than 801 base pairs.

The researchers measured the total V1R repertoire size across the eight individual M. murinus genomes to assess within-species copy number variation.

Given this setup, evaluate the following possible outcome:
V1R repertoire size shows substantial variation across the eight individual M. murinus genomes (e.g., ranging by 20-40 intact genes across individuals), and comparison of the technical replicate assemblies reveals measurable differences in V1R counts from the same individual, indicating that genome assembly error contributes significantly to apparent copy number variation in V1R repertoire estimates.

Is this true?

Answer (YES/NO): NO